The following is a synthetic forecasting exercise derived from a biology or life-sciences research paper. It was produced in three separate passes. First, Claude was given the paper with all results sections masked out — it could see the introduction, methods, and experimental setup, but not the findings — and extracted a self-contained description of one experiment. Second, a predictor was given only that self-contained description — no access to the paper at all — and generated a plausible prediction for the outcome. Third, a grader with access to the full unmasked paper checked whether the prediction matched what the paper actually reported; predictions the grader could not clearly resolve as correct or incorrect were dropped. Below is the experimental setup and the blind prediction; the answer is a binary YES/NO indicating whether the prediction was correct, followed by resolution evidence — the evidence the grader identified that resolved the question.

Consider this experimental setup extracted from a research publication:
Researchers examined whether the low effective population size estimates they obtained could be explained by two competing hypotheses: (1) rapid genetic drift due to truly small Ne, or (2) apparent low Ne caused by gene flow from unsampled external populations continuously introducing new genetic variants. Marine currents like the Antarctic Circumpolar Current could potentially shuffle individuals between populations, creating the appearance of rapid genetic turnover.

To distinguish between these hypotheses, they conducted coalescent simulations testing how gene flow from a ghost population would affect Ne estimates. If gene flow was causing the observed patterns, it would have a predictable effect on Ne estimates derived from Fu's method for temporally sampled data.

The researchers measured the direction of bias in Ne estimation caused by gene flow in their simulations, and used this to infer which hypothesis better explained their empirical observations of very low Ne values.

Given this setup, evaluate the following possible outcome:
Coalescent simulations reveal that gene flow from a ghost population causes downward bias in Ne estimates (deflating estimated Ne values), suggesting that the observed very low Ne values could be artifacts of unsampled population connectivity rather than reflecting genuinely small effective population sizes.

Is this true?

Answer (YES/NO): NO